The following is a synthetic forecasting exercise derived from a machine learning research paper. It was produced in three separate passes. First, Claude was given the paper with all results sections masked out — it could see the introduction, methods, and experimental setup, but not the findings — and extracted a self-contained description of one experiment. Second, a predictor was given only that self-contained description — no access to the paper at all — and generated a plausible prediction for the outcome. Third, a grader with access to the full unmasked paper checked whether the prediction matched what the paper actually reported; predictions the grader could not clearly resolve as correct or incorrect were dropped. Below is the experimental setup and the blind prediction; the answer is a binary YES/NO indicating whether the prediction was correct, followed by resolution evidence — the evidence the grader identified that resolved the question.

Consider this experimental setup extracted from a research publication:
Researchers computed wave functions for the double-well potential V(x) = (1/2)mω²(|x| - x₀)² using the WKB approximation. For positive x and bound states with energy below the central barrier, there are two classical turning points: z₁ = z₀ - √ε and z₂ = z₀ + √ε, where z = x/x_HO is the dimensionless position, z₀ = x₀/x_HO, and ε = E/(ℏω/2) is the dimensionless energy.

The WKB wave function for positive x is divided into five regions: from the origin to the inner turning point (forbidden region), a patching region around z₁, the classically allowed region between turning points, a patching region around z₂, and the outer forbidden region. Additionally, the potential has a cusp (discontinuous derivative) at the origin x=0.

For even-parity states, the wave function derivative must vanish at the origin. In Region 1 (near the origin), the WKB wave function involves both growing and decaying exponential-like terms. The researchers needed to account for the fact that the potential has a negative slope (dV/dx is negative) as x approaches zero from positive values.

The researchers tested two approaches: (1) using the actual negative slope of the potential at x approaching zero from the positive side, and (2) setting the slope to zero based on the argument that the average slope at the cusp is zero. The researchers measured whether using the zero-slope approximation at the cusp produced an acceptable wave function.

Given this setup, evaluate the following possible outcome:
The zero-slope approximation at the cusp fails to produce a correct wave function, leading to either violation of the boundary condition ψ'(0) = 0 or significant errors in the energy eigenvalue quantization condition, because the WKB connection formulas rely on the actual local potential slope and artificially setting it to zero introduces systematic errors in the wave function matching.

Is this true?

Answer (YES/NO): NO